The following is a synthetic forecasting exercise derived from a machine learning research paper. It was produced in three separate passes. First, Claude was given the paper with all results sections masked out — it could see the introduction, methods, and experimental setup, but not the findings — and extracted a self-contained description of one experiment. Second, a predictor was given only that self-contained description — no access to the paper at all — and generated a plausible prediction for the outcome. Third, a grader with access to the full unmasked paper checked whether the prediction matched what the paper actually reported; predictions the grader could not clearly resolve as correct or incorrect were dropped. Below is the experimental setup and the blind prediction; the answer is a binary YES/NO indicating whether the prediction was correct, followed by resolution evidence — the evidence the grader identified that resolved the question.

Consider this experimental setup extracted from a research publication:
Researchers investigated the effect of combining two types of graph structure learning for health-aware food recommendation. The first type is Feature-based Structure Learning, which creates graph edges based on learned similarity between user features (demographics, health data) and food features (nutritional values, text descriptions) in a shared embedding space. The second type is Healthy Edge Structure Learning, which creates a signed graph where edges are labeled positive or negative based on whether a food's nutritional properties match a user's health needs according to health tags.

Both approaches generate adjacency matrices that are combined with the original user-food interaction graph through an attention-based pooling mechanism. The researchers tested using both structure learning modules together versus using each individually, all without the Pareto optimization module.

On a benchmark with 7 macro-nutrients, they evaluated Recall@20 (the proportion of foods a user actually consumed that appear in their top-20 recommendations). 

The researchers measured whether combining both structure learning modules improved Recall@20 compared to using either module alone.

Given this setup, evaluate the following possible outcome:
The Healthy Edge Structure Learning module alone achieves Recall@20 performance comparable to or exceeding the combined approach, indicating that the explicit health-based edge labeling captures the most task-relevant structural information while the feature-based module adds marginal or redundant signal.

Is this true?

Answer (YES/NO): NO